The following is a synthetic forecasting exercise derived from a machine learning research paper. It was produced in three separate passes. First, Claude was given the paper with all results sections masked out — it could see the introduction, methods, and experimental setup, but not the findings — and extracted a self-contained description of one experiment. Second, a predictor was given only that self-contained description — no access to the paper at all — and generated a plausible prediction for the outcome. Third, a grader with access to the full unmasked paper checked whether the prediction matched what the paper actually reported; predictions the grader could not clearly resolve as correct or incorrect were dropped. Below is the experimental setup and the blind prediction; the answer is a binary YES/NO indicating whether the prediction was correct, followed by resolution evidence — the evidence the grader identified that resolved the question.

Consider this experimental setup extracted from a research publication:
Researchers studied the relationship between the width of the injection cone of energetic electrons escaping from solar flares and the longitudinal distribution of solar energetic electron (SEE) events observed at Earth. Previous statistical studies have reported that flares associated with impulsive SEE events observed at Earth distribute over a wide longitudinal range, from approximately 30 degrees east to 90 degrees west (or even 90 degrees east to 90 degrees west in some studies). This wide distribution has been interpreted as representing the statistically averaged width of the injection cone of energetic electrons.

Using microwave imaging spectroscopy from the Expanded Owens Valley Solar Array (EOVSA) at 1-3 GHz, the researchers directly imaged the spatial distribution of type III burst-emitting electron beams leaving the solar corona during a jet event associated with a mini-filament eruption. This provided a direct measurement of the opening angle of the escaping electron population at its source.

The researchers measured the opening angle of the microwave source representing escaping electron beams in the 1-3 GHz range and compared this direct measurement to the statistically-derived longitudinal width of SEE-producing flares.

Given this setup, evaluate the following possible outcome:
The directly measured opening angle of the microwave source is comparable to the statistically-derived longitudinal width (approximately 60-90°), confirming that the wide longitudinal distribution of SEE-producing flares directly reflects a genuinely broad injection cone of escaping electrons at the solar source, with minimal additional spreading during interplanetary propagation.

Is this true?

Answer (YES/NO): YES